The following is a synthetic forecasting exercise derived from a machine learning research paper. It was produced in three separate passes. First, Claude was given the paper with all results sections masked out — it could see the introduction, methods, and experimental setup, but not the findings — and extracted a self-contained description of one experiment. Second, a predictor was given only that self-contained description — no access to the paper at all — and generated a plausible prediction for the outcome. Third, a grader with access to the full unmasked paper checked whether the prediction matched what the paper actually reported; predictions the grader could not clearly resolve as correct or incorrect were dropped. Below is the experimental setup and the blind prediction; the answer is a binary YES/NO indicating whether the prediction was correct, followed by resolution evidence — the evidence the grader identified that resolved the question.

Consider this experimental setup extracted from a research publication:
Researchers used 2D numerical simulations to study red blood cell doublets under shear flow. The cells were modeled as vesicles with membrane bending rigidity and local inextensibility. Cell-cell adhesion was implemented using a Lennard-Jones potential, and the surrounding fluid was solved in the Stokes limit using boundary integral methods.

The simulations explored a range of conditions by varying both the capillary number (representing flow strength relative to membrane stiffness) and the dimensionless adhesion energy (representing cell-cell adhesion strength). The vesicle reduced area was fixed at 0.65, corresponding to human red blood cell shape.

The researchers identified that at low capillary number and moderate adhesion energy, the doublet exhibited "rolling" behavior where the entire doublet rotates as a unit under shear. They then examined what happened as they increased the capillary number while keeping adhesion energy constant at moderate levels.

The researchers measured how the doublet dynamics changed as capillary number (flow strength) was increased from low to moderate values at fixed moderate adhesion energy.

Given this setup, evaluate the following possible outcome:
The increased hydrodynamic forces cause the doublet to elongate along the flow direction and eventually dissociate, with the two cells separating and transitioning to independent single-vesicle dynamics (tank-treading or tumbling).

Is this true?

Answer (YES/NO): NO